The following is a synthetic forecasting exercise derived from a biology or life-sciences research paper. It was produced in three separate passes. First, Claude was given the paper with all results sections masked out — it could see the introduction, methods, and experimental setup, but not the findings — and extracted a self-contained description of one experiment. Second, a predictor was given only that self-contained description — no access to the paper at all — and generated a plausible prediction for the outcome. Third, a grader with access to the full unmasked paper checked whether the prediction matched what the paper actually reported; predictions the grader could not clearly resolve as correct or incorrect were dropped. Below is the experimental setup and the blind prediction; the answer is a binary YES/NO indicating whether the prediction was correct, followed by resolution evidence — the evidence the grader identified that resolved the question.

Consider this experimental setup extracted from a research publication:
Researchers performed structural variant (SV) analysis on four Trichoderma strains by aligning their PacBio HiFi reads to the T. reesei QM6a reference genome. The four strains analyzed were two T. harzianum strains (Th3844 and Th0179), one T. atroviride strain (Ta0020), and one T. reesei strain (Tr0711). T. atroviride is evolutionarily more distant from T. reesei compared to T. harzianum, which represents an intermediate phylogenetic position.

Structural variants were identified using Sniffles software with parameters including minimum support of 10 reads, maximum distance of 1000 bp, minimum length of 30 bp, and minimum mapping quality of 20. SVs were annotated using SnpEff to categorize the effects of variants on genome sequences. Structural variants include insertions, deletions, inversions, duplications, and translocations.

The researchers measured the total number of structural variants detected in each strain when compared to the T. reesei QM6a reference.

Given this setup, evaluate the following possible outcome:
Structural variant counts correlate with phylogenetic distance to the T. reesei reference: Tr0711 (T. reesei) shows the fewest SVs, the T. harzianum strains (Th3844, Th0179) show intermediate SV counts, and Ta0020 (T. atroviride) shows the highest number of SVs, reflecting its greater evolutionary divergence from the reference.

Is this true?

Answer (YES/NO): NO